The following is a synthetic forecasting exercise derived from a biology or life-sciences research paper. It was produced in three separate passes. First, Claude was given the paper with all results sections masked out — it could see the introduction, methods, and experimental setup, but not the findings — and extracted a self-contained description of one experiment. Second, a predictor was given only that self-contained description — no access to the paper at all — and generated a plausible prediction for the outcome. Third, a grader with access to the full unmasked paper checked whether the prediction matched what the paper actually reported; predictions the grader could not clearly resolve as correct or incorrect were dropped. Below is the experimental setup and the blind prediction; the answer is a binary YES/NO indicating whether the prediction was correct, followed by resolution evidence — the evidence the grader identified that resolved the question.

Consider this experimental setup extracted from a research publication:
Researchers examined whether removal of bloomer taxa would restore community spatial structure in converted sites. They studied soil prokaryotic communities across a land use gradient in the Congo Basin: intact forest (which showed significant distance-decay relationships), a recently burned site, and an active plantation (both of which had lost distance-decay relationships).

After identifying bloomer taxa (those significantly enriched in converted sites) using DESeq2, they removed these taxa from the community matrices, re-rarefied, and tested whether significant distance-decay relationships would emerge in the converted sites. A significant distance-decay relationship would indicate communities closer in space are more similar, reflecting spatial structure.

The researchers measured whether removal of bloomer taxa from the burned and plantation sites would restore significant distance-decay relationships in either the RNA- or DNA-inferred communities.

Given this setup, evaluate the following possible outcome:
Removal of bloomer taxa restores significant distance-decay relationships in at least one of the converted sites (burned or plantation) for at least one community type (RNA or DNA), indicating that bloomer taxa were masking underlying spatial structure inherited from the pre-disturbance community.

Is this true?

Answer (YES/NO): NO